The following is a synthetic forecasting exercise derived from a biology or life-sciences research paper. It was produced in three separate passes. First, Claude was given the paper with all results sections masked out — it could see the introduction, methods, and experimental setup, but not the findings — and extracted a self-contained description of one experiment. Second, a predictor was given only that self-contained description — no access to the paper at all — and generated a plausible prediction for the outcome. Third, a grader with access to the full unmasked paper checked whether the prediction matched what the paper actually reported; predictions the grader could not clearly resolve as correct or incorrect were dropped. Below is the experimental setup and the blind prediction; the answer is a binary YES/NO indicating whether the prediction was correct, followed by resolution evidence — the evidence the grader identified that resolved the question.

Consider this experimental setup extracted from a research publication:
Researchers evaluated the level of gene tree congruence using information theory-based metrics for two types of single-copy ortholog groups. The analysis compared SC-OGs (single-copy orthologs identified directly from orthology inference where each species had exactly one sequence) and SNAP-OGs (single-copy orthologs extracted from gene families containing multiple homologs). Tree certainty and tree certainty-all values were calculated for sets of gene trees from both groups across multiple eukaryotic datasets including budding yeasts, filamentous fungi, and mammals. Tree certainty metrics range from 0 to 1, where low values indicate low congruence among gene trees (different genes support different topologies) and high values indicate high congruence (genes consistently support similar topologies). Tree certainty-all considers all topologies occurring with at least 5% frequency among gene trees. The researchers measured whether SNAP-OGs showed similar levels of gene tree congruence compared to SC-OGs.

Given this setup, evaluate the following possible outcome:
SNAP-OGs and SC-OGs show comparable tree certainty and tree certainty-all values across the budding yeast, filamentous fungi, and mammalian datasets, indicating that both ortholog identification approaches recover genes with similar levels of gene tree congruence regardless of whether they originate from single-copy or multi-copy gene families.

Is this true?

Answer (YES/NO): YES